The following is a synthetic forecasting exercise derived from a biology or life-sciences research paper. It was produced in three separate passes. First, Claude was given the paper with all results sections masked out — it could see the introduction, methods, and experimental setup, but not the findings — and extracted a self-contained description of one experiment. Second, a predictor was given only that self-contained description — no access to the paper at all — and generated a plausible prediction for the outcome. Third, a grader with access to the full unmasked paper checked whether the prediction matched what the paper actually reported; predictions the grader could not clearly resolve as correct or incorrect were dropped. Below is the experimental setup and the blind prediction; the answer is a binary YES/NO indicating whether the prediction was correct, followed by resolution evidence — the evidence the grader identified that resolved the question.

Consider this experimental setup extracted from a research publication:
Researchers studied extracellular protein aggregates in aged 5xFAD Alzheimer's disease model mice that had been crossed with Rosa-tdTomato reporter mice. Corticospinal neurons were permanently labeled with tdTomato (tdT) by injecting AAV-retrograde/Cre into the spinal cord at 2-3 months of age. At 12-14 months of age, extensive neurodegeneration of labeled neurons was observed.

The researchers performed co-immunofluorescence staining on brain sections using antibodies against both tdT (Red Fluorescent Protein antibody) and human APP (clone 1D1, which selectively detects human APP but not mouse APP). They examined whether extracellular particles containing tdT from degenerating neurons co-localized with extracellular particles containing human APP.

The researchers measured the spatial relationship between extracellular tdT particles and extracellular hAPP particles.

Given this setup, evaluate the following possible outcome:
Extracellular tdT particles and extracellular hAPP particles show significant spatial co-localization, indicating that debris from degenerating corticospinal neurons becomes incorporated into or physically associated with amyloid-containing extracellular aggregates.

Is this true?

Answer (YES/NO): YES